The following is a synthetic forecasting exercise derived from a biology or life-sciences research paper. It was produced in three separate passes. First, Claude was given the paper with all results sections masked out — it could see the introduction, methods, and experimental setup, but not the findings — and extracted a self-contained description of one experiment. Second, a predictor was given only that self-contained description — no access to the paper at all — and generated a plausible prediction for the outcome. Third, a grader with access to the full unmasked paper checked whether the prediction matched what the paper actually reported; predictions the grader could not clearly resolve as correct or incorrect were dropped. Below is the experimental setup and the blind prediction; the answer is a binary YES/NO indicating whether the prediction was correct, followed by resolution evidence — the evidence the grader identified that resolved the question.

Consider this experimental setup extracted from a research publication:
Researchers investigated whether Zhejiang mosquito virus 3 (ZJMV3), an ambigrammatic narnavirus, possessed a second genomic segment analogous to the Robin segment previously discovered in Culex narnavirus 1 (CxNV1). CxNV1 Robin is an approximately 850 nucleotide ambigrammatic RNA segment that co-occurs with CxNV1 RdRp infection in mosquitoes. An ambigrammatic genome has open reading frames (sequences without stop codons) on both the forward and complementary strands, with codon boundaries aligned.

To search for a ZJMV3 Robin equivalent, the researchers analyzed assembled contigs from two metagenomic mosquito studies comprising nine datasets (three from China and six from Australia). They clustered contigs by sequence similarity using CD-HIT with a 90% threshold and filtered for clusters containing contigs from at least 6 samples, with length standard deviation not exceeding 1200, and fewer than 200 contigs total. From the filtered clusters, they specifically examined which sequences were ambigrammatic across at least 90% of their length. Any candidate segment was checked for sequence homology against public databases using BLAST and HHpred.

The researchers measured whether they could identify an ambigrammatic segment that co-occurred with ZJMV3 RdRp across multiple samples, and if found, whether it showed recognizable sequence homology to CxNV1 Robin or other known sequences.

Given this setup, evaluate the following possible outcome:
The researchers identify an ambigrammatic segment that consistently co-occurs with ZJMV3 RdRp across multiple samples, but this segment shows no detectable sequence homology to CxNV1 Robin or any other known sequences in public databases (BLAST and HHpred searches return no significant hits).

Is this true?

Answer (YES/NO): YES